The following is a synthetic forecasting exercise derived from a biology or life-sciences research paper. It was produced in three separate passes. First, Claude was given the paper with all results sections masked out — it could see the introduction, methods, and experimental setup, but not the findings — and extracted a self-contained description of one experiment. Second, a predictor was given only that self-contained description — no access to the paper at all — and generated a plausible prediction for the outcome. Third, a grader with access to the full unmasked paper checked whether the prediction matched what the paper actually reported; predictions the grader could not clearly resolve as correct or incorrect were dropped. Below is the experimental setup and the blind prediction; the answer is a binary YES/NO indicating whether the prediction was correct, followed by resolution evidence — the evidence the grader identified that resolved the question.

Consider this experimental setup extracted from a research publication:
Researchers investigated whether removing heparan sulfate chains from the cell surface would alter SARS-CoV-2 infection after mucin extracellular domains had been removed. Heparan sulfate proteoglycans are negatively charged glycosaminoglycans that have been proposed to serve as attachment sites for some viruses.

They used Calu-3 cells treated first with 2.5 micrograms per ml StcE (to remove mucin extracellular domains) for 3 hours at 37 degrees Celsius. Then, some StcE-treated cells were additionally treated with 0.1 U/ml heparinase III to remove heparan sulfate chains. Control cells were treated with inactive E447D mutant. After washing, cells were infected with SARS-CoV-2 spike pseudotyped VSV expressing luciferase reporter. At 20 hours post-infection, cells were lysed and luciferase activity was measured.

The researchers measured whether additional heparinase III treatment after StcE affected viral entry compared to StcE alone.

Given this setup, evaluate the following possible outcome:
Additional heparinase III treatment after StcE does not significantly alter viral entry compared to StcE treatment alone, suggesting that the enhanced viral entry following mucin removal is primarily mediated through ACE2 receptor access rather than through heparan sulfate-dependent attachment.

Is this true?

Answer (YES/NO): YES